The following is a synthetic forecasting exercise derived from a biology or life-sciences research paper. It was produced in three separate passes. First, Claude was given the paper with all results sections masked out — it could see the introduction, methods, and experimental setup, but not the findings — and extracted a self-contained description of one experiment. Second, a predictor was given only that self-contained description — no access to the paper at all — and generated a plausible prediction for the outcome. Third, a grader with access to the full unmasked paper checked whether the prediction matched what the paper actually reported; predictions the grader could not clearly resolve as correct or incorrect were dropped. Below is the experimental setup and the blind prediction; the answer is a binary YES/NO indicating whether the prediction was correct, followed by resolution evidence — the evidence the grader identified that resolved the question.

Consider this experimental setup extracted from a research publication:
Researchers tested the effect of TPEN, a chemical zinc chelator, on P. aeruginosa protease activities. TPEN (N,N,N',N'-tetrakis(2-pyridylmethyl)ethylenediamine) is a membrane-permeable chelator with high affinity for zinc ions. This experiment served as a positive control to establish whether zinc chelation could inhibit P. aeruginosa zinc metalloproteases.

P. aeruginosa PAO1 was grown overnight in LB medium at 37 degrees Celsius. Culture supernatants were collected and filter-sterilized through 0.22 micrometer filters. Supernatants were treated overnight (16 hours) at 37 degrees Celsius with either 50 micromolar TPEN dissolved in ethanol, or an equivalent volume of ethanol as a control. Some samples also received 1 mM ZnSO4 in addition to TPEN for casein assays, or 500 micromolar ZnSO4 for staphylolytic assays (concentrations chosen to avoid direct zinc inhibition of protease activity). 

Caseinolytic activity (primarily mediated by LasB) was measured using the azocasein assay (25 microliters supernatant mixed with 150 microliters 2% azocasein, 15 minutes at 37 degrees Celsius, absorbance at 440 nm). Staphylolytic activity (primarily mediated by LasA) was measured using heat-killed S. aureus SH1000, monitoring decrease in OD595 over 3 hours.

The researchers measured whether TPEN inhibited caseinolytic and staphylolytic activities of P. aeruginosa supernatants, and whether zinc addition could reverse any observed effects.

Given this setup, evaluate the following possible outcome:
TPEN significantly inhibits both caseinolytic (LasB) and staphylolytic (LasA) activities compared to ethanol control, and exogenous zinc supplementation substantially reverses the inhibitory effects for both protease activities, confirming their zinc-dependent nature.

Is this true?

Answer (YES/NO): YES